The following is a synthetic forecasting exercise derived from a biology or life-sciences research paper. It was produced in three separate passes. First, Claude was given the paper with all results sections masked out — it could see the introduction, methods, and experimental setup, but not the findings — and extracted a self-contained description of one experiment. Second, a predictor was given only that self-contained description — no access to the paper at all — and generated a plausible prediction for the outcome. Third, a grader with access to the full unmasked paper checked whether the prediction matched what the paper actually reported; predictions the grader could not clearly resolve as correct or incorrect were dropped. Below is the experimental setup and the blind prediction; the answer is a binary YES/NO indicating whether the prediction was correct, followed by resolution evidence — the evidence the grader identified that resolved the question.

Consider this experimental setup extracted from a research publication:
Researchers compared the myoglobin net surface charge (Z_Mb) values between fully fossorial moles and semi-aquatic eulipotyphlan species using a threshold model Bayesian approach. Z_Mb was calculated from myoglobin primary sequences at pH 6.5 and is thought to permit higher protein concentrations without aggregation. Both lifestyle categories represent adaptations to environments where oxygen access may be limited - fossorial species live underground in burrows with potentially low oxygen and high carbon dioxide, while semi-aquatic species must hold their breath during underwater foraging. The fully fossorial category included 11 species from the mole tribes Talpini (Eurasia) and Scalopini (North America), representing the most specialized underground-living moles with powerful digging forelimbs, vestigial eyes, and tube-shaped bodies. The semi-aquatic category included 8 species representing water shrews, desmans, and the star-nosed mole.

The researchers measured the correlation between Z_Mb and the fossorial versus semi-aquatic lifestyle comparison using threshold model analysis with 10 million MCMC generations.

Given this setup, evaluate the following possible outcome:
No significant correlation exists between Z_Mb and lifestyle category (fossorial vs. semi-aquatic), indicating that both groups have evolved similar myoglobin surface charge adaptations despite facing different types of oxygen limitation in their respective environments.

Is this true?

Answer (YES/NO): NO